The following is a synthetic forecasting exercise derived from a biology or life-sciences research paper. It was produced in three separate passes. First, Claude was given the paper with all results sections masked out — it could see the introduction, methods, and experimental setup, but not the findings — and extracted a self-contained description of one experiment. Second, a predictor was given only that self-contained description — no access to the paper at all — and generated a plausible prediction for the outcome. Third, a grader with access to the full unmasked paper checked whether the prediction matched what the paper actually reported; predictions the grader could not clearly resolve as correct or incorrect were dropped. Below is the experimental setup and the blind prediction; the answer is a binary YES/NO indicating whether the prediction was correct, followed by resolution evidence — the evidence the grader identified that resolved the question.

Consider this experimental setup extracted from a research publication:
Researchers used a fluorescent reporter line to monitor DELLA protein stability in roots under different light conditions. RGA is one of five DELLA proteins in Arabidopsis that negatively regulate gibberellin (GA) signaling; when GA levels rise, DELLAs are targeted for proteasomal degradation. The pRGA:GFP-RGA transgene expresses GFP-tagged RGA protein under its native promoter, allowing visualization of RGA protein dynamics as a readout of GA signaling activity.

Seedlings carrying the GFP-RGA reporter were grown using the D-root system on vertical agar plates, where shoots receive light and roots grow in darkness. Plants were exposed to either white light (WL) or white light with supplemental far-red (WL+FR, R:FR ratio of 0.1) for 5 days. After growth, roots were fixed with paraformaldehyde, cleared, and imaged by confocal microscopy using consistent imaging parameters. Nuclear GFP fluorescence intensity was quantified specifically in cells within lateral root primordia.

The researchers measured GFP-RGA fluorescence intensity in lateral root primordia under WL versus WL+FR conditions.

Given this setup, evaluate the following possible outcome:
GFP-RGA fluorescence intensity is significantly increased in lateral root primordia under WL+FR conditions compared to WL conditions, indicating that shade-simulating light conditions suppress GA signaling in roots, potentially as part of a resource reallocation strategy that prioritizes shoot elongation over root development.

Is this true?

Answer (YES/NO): NO